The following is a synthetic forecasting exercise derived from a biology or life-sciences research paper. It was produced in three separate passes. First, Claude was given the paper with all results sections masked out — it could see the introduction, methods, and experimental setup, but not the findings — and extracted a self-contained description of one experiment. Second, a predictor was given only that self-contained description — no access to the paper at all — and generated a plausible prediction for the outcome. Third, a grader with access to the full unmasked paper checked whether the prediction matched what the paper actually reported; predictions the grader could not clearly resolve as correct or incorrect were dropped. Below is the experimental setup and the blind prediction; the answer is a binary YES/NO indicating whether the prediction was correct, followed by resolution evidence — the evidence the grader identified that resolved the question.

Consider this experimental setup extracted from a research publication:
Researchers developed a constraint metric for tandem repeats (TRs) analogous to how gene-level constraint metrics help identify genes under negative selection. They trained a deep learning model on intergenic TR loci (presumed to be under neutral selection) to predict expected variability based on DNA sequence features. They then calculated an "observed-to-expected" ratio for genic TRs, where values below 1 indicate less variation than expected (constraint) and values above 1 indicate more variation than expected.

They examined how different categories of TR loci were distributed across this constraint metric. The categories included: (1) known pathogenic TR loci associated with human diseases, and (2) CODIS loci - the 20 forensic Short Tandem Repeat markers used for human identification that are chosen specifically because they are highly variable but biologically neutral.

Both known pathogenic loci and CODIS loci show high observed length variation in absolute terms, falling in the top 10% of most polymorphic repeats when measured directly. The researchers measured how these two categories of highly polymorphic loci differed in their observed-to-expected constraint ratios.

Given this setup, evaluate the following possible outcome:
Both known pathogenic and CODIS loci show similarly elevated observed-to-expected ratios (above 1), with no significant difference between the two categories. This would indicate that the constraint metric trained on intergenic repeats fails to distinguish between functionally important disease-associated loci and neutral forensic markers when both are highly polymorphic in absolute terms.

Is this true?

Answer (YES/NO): NO